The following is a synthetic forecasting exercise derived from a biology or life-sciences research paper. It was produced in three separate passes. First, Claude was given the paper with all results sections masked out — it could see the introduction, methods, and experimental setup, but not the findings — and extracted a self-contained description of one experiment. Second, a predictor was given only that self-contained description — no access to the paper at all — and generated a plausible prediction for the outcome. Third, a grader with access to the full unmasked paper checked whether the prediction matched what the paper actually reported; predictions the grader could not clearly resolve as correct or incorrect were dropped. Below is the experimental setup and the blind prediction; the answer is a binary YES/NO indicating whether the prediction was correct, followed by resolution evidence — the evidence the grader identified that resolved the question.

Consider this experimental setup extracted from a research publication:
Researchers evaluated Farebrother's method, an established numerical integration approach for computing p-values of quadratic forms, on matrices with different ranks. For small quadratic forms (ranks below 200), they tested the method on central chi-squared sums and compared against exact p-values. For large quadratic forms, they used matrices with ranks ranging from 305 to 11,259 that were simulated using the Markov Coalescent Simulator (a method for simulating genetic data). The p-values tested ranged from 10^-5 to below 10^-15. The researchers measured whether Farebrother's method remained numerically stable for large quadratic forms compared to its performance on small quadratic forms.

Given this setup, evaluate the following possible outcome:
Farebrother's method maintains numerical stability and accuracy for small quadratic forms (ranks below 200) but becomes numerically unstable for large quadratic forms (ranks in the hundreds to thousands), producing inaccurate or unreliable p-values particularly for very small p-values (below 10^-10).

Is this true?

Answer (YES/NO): YES